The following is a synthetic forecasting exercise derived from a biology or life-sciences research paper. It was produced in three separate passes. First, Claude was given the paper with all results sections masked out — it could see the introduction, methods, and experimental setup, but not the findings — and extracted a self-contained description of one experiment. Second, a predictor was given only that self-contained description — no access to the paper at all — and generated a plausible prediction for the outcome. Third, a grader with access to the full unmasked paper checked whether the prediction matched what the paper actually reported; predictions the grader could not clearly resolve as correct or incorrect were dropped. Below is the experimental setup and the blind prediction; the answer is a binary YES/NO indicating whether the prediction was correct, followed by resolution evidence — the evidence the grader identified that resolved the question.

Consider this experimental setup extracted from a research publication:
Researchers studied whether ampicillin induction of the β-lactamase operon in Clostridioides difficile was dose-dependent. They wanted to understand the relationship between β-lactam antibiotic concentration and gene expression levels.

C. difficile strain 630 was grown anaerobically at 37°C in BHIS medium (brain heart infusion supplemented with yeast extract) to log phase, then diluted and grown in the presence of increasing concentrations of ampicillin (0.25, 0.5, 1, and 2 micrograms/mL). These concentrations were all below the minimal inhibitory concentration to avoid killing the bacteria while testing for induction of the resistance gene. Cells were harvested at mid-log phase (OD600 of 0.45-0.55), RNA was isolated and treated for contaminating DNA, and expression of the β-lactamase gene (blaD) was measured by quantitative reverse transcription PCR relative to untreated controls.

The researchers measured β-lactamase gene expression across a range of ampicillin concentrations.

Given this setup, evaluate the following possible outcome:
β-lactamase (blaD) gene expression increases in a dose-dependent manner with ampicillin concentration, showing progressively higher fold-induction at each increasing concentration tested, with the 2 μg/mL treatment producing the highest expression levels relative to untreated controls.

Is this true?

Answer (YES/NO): YES